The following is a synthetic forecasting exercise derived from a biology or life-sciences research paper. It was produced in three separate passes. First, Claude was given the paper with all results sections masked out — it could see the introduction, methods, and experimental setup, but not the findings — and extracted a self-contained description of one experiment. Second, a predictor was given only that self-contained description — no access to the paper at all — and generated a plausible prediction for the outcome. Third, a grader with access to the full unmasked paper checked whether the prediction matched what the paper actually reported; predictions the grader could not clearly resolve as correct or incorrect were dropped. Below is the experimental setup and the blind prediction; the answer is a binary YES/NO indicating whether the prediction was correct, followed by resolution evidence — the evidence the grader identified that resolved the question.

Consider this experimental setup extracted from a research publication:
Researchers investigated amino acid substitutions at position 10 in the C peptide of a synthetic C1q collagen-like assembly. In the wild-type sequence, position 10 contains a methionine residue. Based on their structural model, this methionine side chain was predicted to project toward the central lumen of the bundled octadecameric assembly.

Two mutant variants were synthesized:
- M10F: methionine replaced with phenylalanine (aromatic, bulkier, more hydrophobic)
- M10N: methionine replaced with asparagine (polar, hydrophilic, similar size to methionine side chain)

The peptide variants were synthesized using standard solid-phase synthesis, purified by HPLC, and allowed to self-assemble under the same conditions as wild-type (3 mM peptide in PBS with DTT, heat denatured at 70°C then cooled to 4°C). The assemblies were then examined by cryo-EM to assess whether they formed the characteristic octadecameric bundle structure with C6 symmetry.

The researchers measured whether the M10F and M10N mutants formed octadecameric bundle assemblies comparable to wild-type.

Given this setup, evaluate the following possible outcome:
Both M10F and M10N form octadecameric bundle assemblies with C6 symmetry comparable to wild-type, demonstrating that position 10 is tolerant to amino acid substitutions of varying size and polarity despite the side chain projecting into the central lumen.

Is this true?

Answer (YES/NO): NO